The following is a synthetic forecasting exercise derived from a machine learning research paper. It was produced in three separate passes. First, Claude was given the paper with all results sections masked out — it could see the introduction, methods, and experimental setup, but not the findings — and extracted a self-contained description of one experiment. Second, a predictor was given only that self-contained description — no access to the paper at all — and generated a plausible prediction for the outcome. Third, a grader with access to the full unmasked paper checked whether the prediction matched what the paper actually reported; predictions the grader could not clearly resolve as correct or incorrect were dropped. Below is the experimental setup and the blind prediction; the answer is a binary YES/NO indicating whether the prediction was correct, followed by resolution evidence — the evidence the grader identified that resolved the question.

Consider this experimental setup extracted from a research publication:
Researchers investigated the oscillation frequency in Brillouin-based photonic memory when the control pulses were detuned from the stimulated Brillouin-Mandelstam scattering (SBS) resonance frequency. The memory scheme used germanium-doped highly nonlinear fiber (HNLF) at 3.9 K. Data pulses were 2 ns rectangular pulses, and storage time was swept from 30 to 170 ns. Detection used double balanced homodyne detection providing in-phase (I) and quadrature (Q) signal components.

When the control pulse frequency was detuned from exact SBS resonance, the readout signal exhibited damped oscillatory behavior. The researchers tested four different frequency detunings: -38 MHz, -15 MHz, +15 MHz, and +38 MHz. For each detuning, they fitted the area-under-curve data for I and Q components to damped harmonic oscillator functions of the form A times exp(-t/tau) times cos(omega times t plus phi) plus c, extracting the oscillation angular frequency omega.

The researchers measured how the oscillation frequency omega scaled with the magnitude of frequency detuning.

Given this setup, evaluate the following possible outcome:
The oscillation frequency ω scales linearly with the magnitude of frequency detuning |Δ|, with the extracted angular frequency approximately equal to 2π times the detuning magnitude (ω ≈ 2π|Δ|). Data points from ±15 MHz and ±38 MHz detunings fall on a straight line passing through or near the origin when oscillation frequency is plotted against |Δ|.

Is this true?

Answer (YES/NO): YES